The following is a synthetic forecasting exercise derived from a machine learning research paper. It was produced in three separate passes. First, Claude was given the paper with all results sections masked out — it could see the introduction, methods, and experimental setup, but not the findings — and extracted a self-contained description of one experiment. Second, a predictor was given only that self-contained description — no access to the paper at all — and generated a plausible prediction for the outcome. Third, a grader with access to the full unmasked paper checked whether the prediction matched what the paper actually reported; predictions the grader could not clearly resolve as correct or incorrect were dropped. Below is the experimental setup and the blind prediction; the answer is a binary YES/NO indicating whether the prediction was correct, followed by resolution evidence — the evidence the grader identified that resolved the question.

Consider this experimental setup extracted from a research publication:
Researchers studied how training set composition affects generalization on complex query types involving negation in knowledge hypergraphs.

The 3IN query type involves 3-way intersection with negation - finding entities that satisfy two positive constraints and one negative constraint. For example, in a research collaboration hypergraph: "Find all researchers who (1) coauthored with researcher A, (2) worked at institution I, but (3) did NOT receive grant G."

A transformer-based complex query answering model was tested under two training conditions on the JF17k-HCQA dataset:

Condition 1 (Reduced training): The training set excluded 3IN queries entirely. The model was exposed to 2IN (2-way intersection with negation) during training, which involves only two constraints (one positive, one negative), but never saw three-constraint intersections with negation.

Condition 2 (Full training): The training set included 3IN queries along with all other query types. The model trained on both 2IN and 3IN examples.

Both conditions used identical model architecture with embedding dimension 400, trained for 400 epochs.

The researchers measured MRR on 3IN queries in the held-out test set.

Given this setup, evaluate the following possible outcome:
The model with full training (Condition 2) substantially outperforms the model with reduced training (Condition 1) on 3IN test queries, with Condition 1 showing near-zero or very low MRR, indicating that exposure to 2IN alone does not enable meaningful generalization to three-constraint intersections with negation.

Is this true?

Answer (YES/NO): NO